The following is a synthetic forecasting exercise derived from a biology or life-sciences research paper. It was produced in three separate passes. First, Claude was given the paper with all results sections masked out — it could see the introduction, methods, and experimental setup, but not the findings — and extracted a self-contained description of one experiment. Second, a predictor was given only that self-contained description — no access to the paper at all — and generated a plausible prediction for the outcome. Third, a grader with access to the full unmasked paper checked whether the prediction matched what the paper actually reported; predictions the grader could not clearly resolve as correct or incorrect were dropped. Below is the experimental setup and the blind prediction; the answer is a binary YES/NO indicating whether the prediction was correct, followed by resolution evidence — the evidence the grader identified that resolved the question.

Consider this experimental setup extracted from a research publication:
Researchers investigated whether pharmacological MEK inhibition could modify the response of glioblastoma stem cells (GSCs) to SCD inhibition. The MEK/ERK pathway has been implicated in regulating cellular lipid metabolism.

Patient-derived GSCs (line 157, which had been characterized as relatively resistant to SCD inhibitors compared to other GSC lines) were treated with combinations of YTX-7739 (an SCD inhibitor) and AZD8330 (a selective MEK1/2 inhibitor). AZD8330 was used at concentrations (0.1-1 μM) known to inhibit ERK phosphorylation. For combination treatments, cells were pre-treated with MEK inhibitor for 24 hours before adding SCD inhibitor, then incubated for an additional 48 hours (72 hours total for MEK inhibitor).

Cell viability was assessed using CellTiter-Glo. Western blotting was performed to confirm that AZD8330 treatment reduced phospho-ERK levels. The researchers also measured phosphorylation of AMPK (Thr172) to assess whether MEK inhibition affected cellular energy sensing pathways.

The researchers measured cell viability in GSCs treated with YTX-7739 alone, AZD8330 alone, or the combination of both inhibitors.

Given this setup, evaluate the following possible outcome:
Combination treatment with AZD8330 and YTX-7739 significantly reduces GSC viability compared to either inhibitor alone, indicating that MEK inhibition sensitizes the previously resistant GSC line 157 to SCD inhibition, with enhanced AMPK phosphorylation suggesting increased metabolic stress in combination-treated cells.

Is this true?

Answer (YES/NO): NO